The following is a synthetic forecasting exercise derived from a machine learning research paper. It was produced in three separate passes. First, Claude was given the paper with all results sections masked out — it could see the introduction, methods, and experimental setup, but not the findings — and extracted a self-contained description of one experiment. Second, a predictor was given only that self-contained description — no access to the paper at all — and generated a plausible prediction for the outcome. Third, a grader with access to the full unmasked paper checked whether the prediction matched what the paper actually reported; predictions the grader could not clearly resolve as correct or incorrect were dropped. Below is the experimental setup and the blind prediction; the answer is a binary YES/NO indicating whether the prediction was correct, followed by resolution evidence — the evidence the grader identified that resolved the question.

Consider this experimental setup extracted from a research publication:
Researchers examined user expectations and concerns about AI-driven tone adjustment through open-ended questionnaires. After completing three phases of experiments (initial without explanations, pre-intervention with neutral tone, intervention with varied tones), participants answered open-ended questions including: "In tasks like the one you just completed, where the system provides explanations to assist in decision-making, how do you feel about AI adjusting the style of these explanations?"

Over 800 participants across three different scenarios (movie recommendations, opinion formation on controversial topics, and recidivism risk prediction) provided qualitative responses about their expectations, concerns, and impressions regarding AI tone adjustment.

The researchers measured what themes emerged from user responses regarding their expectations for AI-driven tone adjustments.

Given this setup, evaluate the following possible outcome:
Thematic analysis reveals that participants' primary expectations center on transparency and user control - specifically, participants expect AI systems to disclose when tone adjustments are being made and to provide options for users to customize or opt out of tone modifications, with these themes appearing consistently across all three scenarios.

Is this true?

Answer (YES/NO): NO